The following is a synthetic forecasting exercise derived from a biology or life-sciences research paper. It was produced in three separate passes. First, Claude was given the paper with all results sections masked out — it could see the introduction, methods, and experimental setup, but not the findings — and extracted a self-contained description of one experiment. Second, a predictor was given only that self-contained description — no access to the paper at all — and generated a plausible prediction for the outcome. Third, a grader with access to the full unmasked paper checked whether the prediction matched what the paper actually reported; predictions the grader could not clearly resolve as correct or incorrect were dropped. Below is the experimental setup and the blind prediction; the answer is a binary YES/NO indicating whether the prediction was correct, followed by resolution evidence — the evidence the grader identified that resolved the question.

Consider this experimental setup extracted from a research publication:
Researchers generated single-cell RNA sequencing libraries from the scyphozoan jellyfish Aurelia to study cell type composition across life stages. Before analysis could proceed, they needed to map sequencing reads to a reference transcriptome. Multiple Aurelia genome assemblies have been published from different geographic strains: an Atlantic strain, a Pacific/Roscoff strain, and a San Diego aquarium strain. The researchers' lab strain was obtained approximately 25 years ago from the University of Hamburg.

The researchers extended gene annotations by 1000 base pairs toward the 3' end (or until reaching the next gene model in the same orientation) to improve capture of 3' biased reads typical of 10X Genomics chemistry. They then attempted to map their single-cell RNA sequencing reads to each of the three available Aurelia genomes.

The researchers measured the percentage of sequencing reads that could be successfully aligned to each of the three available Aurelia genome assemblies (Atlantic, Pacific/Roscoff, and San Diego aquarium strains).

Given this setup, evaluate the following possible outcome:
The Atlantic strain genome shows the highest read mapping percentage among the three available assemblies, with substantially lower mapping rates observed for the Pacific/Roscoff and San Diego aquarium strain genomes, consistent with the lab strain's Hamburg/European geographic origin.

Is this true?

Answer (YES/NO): NO